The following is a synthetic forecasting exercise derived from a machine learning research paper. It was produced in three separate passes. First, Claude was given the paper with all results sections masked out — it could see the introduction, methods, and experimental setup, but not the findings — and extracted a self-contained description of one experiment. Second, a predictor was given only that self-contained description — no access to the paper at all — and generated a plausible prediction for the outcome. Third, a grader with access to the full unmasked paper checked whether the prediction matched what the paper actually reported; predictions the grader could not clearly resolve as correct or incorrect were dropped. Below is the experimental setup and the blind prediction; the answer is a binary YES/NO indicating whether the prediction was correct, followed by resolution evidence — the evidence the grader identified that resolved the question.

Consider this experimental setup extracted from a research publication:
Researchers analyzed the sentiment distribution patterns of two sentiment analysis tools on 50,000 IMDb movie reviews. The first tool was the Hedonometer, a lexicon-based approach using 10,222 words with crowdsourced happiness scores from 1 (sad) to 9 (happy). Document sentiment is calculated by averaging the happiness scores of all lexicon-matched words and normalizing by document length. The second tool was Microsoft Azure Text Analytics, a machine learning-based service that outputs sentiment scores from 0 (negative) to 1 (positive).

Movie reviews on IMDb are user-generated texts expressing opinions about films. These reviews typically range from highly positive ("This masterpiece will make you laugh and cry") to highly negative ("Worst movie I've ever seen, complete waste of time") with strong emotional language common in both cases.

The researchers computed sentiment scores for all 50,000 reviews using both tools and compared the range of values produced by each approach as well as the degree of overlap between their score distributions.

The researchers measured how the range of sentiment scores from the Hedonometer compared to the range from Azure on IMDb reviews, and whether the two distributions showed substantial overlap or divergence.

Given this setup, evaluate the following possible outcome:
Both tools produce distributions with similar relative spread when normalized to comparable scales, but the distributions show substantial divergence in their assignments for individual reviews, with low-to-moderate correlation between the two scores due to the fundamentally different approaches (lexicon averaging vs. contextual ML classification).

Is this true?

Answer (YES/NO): NO